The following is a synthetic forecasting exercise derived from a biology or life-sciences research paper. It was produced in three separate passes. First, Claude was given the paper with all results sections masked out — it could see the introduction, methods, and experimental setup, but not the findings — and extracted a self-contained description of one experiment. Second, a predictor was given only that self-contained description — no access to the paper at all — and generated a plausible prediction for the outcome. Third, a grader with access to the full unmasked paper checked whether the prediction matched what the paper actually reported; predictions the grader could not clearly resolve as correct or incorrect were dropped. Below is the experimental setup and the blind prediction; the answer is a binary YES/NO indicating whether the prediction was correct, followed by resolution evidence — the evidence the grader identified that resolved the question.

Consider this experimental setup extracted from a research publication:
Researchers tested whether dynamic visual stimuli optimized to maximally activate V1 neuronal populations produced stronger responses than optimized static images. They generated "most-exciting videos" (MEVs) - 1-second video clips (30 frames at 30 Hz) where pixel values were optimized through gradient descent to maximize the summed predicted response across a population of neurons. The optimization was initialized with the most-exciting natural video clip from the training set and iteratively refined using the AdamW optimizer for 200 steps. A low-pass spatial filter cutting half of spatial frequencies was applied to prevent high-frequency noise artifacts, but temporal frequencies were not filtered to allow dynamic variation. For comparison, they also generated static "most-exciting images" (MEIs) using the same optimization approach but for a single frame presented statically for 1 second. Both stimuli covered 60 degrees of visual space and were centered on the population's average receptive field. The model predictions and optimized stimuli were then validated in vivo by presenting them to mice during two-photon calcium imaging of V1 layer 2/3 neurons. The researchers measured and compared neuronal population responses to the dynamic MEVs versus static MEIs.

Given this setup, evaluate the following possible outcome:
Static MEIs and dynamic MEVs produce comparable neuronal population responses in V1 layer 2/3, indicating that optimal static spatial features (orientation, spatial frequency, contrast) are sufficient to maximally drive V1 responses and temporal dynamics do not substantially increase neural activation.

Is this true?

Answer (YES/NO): NO